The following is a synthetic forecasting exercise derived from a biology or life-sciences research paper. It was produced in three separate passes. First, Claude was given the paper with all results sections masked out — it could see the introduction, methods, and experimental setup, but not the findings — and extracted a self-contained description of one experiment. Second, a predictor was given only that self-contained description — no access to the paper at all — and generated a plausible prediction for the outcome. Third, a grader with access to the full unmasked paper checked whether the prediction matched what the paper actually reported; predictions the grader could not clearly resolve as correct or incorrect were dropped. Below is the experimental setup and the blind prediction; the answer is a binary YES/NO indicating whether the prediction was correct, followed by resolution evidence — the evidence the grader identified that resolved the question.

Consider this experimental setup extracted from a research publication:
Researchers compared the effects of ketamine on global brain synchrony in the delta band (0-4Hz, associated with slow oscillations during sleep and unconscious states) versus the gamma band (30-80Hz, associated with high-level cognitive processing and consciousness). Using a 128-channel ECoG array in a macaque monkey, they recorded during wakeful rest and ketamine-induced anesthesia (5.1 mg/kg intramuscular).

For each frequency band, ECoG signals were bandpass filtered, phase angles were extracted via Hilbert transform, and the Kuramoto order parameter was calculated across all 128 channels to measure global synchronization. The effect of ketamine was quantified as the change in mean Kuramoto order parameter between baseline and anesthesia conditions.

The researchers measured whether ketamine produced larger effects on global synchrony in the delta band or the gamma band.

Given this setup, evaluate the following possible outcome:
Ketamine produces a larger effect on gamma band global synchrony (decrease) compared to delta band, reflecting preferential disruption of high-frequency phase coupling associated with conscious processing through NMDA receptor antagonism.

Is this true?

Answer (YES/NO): YES